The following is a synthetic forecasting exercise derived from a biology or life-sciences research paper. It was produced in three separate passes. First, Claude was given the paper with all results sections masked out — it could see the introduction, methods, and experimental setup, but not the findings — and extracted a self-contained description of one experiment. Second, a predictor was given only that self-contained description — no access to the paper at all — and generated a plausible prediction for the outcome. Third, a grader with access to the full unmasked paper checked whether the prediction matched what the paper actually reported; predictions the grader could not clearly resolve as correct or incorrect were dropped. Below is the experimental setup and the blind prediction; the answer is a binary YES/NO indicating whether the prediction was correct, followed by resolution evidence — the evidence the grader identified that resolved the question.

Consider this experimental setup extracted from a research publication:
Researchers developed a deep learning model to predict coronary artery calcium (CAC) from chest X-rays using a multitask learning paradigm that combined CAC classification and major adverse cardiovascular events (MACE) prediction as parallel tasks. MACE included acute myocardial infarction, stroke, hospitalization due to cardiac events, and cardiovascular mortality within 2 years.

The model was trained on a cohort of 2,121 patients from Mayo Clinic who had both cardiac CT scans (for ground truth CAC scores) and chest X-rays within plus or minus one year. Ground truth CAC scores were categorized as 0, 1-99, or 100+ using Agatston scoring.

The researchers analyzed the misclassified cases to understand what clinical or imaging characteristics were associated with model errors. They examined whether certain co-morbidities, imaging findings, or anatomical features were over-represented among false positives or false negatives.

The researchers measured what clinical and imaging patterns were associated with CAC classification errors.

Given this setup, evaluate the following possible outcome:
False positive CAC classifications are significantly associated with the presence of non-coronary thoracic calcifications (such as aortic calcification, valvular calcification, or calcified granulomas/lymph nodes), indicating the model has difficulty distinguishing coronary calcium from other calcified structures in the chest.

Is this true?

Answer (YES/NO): NO